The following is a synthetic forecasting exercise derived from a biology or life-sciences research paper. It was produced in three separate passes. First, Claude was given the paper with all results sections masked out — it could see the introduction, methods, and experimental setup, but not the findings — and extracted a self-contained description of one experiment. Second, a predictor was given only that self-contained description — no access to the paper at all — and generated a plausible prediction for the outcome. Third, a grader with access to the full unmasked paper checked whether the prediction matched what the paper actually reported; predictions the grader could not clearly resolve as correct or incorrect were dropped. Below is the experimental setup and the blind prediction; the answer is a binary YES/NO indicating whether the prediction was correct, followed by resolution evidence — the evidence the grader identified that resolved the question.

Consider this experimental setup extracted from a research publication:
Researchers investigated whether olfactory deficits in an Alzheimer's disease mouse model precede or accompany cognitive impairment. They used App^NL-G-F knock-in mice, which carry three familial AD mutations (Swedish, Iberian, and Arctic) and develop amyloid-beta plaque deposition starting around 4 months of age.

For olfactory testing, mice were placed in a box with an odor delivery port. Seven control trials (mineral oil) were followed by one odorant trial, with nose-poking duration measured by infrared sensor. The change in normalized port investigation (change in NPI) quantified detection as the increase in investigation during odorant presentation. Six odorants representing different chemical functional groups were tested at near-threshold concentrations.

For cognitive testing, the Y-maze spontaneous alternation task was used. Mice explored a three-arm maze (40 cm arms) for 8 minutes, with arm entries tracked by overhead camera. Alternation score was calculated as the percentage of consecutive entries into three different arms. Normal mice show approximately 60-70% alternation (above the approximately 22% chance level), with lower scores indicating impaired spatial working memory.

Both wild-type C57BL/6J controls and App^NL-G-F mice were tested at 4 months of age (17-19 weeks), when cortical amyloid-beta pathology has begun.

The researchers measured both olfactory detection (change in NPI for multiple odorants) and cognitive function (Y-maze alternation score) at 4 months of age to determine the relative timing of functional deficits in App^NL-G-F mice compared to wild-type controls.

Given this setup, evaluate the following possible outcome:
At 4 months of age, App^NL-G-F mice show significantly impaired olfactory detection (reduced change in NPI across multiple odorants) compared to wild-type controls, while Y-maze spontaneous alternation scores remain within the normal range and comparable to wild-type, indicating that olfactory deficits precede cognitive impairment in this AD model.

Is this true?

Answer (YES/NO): YES